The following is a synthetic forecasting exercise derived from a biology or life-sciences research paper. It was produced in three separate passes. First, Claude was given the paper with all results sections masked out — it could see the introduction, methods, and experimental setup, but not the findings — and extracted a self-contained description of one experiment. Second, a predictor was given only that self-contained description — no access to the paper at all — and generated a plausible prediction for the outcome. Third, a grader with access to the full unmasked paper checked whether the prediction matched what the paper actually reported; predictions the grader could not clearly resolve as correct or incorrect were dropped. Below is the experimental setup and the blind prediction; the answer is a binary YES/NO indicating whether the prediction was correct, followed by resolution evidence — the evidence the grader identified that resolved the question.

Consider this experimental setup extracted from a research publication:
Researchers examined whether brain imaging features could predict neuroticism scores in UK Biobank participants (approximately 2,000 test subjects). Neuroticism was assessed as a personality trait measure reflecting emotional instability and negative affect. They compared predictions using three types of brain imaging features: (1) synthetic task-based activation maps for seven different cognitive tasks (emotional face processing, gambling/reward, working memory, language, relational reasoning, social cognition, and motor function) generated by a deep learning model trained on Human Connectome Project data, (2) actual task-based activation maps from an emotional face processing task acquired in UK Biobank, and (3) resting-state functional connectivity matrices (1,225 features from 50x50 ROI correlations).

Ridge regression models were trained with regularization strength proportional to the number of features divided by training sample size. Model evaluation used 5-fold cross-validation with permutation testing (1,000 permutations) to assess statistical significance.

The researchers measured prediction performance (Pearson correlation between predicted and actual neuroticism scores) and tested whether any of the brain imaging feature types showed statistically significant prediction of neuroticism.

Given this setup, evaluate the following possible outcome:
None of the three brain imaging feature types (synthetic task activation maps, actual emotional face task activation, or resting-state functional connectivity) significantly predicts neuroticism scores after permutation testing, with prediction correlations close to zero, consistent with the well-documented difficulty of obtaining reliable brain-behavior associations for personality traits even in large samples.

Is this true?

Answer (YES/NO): NO